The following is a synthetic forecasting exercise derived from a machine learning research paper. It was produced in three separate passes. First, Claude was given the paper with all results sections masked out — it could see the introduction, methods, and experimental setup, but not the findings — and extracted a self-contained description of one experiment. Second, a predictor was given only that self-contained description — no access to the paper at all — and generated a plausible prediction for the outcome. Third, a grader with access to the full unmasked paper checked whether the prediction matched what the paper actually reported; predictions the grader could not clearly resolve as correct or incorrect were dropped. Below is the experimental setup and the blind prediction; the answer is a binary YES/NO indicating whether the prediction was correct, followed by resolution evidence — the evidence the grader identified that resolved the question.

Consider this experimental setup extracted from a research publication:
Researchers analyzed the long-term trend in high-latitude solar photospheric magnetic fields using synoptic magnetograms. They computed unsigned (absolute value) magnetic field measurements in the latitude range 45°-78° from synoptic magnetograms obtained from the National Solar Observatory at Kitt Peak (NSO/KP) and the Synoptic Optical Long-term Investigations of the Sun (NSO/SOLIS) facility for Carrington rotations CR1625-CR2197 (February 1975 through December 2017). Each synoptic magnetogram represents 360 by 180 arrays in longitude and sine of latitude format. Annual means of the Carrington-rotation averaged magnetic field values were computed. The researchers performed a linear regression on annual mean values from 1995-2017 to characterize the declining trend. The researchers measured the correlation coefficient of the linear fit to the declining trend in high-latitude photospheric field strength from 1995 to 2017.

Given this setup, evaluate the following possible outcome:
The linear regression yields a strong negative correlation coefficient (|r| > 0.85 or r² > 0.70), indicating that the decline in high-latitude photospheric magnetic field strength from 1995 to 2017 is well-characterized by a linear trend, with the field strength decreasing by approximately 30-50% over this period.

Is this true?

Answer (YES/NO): YES